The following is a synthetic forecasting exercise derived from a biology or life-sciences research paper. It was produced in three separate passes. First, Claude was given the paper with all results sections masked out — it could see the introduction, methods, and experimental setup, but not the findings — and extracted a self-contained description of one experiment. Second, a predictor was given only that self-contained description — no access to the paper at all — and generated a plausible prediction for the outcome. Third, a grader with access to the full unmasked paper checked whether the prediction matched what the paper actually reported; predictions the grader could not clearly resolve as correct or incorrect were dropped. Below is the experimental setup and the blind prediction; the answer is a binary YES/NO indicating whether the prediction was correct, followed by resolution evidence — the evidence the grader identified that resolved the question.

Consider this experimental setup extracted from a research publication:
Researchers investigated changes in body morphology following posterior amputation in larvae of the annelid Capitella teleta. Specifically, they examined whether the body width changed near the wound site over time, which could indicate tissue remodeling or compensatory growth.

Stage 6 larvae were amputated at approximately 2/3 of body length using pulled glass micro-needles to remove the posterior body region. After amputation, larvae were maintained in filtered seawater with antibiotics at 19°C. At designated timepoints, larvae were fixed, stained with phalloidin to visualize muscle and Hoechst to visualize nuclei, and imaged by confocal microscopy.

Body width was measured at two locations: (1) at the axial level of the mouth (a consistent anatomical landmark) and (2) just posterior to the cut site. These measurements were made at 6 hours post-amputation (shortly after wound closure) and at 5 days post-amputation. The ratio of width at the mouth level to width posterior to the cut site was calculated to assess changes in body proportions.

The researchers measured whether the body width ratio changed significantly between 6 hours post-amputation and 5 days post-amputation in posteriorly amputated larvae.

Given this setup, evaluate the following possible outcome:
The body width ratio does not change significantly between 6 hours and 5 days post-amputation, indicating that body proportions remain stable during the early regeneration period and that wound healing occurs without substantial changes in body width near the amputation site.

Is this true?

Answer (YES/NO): NO